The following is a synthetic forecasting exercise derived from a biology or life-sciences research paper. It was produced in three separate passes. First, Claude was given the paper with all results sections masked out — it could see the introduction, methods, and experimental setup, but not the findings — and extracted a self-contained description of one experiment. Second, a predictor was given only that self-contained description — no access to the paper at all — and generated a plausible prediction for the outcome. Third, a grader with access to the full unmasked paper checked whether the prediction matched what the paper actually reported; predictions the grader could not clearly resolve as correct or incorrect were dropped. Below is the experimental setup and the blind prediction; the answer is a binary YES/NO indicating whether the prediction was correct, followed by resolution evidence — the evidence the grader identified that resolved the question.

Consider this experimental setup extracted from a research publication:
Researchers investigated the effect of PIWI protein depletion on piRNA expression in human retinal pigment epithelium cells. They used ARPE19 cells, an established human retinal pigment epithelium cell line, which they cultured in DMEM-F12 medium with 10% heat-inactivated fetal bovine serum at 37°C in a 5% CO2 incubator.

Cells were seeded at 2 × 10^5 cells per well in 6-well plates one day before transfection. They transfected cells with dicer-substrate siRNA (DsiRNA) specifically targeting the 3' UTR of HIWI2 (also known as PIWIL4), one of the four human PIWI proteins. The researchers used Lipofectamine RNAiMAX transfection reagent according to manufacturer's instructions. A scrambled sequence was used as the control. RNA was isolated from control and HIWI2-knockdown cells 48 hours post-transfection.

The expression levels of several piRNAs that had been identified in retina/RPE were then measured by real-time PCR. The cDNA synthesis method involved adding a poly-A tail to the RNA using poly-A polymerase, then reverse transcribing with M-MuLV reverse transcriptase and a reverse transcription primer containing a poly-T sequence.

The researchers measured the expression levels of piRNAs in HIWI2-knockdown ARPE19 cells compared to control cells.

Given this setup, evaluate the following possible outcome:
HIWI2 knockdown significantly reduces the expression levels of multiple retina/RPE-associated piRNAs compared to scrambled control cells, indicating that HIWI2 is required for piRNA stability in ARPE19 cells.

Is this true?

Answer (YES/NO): YES